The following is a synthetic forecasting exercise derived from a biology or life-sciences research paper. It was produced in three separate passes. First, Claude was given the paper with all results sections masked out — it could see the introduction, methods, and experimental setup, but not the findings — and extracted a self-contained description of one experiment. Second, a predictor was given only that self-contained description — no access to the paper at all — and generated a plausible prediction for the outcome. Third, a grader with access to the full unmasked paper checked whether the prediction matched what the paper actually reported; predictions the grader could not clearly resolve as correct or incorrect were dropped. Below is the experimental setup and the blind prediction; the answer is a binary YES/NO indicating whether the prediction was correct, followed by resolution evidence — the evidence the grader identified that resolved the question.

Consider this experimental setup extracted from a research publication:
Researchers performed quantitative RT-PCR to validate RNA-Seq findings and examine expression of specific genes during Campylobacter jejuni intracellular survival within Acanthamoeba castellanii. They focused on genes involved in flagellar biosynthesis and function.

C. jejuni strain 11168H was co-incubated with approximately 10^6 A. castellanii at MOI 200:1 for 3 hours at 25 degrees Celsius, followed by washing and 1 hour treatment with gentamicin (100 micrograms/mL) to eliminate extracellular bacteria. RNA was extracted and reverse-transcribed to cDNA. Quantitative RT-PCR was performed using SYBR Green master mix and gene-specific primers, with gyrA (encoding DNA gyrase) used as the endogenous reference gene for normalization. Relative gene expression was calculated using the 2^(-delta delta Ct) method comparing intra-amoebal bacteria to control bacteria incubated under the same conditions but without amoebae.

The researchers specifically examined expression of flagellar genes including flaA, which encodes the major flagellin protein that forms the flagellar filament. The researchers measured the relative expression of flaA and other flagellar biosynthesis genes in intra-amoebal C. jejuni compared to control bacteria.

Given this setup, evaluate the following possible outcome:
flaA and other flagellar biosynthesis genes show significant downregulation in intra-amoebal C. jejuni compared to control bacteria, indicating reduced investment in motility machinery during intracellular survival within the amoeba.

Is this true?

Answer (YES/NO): NO